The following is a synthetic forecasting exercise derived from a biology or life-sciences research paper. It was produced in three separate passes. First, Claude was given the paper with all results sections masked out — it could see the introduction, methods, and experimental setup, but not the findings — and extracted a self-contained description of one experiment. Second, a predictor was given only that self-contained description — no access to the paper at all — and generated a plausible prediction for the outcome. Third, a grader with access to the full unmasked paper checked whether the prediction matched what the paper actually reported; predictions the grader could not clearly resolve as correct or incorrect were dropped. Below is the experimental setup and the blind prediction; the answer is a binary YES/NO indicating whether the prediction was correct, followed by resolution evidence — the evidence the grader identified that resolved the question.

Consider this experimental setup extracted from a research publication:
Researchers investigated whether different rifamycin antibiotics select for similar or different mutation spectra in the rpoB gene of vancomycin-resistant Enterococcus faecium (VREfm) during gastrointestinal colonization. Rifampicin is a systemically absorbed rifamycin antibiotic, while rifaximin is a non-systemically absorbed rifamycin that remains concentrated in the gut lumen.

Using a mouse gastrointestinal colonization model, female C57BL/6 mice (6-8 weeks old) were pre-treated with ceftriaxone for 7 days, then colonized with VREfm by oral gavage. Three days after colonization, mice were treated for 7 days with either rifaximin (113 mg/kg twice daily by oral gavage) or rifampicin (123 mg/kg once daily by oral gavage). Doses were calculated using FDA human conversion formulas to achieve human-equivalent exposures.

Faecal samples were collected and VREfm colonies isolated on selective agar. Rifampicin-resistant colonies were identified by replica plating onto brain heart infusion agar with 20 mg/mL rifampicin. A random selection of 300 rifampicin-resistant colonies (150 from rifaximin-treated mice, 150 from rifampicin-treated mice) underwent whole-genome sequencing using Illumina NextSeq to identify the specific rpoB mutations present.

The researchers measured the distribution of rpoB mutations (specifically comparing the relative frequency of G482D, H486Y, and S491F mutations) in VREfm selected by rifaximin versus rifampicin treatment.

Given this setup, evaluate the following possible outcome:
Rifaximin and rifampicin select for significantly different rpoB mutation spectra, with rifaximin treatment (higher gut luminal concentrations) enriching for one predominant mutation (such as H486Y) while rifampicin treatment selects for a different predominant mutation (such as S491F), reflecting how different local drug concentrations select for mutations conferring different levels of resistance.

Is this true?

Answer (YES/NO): NO